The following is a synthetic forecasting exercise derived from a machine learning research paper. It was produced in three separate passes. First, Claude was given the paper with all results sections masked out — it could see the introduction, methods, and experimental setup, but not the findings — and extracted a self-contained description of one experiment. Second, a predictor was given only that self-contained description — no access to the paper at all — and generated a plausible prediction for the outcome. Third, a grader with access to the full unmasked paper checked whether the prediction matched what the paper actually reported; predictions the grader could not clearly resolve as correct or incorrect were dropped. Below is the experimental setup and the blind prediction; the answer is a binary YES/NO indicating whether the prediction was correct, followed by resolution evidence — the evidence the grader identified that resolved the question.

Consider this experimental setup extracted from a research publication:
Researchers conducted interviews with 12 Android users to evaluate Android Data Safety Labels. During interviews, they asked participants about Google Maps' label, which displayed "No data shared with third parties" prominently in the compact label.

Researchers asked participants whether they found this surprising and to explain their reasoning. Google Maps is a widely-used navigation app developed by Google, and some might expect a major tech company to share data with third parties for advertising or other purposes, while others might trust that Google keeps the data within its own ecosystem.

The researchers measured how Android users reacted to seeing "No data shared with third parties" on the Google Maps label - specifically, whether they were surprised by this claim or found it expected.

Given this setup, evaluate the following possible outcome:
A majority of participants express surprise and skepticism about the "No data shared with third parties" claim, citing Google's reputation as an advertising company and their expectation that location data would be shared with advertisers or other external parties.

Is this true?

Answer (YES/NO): NO